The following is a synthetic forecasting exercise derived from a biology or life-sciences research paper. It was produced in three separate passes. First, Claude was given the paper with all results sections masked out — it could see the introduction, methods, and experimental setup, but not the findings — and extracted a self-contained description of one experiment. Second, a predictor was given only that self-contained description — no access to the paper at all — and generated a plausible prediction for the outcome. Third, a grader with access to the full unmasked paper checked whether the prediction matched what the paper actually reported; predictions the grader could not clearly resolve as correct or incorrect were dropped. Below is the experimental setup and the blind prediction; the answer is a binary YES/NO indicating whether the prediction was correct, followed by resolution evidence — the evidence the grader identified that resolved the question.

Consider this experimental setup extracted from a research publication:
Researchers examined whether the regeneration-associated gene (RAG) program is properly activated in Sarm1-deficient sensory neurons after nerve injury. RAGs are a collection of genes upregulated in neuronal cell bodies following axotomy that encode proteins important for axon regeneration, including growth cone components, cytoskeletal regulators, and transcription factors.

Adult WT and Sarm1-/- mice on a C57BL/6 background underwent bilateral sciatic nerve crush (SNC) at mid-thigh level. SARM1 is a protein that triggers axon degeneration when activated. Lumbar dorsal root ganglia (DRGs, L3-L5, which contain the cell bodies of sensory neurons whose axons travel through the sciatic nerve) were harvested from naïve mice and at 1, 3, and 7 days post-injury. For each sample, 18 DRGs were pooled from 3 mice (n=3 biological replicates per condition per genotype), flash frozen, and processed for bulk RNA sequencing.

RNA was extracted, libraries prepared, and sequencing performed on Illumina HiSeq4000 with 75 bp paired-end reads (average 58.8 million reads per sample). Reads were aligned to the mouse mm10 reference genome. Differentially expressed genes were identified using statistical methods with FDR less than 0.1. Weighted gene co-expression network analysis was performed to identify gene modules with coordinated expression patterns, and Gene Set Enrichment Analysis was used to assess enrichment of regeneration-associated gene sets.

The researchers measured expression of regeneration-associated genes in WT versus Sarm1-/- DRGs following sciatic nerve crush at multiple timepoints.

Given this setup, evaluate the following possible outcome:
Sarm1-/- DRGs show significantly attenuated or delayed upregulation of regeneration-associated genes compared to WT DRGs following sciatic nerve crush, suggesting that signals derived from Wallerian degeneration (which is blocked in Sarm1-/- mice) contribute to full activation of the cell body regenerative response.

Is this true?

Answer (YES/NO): NO